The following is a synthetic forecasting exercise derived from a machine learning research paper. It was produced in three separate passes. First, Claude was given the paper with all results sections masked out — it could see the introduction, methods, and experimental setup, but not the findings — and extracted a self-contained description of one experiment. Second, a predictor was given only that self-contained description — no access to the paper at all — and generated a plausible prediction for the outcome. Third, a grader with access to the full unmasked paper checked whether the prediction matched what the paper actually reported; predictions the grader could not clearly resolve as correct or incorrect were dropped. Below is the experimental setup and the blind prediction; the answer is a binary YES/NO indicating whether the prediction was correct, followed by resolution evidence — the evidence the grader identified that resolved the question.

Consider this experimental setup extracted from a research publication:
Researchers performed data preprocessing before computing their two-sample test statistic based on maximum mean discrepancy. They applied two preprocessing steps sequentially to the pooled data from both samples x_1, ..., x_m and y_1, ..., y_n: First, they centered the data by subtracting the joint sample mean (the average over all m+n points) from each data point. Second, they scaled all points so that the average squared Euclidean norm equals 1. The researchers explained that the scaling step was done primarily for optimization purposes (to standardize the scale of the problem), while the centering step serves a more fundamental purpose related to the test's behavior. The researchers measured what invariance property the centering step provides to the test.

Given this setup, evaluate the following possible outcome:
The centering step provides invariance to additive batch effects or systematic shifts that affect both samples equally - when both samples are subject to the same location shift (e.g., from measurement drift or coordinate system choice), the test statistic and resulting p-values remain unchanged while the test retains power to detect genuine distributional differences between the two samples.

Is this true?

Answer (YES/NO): NO